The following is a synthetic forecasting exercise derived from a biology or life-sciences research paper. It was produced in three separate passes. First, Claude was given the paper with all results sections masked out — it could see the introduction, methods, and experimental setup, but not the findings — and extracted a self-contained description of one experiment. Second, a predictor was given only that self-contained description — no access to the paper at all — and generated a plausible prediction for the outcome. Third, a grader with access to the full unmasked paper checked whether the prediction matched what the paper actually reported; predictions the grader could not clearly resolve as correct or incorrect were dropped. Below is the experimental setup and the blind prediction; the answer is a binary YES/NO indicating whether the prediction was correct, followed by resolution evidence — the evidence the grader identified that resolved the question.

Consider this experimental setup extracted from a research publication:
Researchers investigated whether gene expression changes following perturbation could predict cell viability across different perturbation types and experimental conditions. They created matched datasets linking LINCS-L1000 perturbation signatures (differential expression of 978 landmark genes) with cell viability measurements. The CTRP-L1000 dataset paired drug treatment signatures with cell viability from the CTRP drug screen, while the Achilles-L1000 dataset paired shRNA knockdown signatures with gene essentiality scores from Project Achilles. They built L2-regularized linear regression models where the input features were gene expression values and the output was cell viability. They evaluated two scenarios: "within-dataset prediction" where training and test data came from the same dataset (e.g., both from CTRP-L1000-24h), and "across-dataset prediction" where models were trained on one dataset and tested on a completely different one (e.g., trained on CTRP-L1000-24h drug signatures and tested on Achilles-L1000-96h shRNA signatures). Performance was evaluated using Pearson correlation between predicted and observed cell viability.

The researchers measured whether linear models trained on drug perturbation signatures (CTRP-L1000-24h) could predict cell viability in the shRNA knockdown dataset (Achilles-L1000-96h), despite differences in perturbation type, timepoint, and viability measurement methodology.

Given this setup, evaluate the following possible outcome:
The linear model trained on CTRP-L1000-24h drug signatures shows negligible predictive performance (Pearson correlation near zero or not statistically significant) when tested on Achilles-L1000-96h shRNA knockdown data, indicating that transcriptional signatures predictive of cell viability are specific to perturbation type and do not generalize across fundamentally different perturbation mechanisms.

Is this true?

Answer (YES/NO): NO